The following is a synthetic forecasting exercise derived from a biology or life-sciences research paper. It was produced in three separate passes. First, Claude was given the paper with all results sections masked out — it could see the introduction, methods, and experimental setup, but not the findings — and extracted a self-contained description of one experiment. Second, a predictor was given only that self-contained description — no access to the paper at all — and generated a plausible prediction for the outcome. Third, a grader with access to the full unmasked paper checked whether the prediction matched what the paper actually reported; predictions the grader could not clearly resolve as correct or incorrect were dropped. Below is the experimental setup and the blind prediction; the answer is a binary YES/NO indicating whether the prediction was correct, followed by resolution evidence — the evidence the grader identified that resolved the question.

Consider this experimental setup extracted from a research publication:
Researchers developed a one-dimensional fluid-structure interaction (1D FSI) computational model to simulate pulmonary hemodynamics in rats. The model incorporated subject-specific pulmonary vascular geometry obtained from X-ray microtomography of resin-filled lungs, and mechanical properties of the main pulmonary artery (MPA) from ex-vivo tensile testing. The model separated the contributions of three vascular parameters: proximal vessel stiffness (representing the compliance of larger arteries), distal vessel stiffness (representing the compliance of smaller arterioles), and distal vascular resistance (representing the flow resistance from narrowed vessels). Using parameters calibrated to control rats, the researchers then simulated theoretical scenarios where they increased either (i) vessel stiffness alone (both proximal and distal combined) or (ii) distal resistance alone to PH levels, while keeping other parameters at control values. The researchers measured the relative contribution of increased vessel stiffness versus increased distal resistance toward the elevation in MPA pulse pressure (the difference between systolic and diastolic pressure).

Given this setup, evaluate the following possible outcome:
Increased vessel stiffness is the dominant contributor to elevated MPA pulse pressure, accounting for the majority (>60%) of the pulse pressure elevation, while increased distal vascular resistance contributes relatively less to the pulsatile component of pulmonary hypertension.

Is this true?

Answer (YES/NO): NO